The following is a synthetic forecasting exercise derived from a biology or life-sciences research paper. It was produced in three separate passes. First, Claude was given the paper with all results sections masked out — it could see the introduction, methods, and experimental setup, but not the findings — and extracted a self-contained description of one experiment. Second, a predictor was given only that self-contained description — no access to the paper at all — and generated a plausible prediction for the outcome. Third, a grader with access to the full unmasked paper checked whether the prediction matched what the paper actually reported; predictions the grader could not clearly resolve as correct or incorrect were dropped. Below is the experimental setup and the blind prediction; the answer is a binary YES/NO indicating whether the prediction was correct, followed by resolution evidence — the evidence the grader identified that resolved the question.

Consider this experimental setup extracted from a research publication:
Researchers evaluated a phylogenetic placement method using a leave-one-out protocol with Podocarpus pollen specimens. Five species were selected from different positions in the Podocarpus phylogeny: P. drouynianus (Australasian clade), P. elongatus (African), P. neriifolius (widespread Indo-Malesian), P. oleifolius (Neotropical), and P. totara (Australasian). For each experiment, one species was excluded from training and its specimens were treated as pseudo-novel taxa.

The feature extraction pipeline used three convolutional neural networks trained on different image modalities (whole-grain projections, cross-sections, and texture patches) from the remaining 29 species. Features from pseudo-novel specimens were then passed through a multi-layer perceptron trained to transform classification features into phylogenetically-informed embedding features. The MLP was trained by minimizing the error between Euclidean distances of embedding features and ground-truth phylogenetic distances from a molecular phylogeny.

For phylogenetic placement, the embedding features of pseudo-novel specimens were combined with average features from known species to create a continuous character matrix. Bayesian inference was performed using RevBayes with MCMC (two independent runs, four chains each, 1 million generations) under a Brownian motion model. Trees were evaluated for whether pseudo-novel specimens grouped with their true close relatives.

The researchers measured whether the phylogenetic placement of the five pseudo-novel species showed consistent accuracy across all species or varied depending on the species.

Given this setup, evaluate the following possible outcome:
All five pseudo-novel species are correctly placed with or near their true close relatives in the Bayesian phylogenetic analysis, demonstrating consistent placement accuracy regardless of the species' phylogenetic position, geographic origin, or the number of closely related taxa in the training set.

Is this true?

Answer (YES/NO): NO